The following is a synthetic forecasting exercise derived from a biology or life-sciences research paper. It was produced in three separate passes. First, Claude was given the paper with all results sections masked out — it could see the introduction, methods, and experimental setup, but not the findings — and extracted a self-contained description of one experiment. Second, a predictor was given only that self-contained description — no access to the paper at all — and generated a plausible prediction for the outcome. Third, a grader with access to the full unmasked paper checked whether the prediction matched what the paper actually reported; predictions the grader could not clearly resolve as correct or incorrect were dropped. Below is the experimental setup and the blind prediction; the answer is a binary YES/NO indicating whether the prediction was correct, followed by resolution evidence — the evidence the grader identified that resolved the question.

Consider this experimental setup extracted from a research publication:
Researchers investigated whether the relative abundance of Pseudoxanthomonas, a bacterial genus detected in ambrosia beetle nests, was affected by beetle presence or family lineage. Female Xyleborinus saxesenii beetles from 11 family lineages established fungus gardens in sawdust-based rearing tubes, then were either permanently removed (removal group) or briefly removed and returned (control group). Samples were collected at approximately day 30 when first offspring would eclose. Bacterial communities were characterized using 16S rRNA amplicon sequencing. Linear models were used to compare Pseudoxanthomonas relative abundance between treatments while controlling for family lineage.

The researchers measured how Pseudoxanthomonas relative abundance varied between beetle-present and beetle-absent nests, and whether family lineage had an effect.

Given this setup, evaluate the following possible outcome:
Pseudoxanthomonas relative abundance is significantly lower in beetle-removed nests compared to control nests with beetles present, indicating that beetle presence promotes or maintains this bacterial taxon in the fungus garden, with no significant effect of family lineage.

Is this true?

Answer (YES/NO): NO